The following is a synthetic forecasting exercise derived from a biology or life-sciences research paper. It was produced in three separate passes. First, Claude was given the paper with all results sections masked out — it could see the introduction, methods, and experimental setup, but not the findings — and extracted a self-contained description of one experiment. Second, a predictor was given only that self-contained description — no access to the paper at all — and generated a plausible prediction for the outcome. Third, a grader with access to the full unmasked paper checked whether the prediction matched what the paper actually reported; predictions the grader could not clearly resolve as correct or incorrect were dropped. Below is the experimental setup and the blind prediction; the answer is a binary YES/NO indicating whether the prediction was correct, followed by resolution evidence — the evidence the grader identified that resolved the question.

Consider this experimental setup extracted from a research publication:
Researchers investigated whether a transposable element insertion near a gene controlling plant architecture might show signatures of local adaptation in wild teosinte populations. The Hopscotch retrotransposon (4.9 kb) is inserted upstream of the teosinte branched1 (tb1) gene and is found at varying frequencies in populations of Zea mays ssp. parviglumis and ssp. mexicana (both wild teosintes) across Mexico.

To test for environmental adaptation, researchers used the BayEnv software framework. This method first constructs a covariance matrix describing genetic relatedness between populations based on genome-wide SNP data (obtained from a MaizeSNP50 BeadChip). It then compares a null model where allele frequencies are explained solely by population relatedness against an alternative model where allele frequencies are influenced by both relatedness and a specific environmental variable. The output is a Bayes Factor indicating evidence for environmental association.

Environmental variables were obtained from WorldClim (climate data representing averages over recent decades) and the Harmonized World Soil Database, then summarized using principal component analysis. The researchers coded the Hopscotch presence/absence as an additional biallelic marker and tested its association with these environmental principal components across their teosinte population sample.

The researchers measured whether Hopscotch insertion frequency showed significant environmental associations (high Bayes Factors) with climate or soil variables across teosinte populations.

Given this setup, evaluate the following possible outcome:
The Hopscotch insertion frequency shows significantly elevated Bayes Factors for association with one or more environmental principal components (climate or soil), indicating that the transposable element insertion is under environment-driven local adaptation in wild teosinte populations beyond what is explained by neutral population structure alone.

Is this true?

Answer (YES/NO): NO